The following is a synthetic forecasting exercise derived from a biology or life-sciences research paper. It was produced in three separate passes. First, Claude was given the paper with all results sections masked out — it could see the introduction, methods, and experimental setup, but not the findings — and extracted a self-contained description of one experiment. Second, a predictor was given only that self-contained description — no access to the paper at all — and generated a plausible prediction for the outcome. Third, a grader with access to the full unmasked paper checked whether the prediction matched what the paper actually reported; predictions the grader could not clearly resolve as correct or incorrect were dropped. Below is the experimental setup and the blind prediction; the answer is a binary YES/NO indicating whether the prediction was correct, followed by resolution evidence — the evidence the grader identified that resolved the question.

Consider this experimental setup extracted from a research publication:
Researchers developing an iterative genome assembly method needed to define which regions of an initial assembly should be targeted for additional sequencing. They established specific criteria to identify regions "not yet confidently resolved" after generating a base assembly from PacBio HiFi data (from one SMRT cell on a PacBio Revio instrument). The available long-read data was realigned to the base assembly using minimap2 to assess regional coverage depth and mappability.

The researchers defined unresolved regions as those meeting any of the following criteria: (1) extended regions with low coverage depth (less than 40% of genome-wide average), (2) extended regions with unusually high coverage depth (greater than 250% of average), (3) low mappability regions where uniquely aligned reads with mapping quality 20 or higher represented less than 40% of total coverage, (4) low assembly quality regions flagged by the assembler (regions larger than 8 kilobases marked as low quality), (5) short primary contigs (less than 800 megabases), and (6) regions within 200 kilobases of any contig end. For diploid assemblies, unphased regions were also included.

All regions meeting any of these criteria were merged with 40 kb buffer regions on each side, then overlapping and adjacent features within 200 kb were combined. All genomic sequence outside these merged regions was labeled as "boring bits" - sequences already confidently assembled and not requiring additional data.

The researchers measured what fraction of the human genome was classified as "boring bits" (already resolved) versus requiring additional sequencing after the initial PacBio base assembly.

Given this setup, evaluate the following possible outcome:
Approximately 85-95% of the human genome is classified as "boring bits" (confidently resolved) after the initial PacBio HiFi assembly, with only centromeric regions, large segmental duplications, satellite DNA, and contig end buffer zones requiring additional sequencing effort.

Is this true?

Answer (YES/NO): YES